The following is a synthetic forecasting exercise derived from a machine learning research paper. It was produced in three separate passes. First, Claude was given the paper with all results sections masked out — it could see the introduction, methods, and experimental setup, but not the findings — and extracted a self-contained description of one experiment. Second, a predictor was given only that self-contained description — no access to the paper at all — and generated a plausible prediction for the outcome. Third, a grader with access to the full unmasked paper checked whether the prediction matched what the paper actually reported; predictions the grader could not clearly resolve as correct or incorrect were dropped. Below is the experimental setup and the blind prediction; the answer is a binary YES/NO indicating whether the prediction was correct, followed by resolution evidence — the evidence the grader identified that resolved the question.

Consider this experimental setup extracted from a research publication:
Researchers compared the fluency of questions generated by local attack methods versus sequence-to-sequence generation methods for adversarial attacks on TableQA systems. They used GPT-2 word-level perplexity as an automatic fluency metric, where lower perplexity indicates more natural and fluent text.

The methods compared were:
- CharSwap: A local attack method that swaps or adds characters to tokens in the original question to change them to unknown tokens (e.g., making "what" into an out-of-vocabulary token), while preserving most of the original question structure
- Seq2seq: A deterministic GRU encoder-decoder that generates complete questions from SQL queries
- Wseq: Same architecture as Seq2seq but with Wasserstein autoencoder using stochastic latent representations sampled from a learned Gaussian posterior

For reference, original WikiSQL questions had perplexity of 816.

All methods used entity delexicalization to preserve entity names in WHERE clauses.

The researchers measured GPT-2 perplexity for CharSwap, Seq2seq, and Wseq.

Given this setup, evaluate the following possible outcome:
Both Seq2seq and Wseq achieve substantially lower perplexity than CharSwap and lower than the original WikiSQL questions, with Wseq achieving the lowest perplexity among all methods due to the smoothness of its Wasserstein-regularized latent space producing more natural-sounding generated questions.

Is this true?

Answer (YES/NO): YES